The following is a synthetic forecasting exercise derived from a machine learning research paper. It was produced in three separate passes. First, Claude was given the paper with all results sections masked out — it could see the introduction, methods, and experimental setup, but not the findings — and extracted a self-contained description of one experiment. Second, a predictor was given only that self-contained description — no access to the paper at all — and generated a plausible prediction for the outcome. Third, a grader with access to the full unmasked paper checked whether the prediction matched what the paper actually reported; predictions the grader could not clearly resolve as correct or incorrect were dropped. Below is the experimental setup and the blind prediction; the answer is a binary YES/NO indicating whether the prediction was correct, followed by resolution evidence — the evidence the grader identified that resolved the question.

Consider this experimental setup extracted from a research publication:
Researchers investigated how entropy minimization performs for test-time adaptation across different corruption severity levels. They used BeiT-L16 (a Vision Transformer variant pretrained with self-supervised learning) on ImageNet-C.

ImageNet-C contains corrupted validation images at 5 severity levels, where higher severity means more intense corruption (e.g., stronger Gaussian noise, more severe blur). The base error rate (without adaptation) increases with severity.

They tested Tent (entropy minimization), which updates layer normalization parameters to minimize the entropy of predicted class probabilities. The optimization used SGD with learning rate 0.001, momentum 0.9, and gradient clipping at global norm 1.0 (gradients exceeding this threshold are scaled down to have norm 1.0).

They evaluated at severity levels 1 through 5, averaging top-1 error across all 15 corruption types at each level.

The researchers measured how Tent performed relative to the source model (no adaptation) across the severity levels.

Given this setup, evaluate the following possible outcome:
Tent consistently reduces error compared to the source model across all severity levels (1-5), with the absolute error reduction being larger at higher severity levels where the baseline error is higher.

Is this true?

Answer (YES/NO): NO